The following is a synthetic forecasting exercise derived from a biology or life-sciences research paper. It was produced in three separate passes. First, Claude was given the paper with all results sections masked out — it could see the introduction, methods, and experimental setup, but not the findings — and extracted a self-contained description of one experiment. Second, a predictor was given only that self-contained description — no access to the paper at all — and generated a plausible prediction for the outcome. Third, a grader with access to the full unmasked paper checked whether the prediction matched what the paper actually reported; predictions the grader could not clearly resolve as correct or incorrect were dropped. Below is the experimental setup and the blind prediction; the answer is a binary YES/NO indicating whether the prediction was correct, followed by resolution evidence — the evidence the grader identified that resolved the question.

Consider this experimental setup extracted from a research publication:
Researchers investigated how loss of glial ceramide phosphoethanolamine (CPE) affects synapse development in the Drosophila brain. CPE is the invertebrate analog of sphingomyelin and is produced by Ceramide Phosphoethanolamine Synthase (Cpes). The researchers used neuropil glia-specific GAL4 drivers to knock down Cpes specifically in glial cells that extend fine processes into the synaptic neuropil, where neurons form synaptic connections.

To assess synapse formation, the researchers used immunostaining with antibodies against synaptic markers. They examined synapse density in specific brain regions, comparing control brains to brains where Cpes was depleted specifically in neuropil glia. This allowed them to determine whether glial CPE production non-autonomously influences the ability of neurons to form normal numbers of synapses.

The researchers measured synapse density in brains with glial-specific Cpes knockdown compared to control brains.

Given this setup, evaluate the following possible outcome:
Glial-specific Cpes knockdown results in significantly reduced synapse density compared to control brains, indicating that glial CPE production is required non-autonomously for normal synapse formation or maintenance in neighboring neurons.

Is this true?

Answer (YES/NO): YES